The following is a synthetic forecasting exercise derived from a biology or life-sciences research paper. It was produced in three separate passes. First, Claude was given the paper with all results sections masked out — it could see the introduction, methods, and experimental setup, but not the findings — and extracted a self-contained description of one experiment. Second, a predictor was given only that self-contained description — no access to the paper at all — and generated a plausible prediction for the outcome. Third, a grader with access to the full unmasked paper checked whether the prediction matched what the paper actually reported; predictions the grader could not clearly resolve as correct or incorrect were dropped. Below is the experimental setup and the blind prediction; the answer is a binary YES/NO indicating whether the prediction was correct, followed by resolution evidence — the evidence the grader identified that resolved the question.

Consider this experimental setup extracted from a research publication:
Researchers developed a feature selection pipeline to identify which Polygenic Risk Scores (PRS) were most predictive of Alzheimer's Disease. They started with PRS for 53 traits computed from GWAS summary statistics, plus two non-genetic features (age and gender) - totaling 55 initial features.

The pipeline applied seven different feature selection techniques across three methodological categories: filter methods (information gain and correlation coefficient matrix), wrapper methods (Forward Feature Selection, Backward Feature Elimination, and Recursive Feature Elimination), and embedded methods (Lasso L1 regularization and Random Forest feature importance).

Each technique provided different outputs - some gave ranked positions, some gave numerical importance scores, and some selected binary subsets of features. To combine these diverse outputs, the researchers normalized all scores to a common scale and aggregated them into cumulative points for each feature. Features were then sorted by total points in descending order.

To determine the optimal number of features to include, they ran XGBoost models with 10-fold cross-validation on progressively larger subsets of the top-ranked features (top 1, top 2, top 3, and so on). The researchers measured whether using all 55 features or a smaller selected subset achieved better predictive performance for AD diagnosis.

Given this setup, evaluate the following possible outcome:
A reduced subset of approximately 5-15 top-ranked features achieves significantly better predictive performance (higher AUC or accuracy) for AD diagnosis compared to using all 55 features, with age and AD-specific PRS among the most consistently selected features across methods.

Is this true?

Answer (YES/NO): NO